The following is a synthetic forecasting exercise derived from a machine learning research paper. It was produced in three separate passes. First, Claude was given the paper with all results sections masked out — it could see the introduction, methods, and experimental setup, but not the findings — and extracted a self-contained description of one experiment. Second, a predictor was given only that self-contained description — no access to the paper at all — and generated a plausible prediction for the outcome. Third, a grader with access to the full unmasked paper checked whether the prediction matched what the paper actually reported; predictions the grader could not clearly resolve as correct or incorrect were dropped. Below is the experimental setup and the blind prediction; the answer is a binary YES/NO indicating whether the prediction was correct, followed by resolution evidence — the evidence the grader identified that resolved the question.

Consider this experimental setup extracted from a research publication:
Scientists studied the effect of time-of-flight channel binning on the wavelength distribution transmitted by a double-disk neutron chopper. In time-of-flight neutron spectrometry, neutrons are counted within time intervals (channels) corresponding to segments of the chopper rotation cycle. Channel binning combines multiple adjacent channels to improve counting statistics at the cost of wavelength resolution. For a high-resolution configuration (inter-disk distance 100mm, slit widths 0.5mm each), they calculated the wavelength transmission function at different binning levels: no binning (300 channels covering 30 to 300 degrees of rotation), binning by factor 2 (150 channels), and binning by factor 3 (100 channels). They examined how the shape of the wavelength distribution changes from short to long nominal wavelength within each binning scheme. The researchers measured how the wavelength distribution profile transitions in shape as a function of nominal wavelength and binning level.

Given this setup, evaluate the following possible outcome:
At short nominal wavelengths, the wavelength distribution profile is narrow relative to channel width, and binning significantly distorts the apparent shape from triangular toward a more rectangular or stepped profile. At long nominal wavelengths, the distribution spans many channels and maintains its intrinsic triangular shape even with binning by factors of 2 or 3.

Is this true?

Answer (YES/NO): NO